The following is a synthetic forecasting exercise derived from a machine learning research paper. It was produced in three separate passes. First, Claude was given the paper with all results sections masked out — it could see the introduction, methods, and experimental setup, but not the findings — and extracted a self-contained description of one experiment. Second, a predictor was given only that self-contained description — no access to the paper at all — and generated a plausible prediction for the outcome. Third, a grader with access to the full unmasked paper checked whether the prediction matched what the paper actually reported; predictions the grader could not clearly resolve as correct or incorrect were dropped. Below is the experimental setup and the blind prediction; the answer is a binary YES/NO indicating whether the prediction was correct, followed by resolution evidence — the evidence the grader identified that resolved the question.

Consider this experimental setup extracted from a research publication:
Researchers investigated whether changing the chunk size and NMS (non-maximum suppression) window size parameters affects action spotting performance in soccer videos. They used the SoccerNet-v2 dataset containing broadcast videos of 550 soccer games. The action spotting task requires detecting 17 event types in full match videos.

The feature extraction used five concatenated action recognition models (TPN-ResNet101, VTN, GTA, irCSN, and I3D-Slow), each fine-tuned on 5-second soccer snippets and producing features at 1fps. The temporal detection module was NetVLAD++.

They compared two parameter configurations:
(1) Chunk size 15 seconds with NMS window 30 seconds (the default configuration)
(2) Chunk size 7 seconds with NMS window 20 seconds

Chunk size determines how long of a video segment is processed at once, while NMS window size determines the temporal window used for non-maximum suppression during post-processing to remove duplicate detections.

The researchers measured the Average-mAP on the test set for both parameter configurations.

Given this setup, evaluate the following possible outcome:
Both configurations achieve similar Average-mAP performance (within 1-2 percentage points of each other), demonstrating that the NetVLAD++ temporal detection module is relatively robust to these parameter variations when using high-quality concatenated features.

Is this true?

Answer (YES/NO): NO